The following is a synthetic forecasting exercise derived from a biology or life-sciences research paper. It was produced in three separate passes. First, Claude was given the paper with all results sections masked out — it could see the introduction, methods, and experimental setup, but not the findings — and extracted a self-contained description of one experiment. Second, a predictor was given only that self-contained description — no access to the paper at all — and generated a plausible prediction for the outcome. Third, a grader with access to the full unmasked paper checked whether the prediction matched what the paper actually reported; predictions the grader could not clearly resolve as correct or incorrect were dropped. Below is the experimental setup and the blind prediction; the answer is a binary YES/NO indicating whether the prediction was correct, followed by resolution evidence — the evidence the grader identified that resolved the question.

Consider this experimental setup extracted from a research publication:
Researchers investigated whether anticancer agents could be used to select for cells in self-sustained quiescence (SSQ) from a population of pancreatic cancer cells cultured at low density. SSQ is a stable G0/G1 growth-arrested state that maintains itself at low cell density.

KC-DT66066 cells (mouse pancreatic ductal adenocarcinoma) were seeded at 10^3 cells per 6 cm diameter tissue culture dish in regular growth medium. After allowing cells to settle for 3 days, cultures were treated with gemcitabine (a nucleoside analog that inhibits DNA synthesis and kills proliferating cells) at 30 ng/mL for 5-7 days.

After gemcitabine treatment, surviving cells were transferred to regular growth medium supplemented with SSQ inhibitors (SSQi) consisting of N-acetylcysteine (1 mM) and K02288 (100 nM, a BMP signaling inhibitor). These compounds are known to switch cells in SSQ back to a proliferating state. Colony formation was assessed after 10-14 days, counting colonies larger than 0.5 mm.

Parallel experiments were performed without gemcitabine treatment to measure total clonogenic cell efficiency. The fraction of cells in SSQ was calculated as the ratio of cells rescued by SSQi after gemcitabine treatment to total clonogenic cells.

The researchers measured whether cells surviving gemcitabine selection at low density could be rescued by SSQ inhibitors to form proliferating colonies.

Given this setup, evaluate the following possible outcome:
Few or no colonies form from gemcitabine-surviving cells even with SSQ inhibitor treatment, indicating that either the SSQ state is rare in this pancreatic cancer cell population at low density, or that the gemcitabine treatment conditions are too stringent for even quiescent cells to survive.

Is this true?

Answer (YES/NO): NO